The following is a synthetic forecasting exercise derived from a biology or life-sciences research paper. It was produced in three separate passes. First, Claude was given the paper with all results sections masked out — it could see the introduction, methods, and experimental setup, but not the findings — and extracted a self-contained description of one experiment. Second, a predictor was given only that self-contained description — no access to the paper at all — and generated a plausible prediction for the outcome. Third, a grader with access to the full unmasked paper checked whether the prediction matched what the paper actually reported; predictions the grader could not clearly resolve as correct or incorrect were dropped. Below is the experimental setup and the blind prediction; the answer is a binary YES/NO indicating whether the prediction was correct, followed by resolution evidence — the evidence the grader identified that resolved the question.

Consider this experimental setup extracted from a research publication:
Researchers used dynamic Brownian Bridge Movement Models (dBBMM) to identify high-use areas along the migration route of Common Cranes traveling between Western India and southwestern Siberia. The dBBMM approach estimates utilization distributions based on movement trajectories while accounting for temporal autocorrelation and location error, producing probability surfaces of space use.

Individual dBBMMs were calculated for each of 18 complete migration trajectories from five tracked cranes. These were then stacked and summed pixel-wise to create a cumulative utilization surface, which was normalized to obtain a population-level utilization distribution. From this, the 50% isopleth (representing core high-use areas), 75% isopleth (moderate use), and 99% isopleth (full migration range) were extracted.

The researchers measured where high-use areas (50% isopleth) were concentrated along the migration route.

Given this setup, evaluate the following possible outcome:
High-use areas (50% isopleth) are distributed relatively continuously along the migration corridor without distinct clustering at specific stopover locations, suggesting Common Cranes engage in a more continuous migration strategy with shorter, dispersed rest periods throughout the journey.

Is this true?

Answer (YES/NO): NO